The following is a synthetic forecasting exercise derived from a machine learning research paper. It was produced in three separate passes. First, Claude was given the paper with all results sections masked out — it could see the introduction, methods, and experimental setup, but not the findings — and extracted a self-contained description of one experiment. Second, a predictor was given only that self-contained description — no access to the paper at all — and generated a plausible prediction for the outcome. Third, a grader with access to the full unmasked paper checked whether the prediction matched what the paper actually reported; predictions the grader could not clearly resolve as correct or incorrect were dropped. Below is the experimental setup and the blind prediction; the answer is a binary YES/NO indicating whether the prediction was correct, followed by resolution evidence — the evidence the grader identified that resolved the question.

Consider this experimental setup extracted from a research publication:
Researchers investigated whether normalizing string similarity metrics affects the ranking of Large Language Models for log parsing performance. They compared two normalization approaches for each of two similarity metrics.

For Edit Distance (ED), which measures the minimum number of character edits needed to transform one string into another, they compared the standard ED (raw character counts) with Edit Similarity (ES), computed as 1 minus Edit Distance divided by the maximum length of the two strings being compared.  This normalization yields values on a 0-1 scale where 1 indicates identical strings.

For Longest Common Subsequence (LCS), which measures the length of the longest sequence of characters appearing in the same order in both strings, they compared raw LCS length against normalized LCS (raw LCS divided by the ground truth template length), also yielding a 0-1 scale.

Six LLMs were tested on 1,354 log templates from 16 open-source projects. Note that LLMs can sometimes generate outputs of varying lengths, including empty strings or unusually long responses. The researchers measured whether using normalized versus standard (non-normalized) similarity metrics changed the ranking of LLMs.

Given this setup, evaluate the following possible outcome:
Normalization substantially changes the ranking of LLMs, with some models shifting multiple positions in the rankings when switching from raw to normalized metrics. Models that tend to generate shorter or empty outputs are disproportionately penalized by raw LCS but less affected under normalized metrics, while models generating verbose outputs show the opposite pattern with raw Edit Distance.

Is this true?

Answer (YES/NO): NO